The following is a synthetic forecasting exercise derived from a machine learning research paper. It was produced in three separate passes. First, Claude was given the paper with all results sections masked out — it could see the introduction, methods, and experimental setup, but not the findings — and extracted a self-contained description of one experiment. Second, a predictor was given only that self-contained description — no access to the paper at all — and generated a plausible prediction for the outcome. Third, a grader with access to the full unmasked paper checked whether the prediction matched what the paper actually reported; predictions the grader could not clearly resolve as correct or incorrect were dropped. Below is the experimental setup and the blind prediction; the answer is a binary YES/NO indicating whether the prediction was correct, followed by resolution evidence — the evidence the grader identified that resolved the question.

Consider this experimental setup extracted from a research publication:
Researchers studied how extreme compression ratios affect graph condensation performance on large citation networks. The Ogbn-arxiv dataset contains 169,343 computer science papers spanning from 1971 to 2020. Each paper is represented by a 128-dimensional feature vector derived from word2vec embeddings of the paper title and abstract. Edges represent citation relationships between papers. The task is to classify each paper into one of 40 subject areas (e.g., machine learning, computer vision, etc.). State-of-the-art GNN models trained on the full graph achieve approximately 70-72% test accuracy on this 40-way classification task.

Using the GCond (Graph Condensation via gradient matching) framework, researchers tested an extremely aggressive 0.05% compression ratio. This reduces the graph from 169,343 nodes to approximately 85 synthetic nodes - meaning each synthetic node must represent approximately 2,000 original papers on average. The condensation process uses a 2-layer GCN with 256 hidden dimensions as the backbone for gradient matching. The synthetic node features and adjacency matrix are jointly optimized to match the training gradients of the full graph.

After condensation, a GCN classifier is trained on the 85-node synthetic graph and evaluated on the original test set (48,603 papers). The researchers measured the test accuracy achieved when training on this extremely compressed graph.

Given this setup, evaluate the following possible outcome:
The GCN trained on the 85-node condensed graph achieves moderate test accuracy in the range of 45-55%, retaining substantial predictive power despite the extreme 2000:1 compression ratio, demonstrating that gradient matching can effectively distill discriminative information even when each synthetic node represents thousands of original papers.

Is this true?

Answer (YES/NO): NO